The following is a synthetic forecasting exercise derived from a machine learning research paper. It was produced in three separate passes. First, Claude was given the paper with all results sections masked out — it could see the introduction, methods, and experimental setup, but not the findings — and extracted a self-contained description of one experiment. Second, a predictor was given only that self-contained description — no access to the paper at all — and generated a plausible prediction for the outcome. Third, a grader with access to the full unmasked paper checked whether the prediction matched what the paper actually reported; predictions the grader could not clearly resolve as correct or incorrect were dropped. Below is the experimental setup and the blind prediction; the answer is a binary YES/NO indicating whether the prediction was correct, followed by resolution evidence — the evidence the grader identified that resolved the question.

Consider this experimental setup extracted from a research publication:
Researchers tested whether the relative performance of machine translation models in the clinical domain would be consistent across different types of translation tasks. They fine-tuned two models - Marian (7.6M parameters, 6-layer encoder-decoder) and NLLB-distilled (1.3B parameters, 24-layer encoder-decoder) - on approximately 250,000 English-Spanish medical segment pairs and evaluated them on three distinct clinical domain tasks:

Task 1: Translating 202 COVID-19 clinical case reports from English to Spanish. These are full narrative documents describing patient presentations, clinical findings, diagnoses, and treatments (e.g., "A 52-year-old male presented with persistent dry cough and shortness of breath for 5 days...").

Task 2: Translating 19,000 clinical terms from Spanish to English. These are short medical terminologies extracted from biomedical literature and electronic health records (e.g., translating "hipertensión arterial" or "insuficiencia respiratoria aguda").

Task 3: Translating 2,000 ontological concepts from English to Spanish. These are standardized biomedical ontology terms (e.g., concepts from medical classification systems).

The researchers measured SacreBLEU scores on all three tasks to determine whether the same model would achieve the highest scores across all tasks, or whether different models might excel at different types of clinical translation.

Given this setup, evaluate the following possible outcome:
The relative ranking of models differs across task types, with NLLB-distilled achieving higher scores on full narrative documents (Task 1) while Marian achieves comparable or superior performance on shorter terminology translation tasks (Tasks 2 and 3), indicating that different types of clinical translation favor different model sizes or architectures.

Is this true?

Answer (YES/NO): NO